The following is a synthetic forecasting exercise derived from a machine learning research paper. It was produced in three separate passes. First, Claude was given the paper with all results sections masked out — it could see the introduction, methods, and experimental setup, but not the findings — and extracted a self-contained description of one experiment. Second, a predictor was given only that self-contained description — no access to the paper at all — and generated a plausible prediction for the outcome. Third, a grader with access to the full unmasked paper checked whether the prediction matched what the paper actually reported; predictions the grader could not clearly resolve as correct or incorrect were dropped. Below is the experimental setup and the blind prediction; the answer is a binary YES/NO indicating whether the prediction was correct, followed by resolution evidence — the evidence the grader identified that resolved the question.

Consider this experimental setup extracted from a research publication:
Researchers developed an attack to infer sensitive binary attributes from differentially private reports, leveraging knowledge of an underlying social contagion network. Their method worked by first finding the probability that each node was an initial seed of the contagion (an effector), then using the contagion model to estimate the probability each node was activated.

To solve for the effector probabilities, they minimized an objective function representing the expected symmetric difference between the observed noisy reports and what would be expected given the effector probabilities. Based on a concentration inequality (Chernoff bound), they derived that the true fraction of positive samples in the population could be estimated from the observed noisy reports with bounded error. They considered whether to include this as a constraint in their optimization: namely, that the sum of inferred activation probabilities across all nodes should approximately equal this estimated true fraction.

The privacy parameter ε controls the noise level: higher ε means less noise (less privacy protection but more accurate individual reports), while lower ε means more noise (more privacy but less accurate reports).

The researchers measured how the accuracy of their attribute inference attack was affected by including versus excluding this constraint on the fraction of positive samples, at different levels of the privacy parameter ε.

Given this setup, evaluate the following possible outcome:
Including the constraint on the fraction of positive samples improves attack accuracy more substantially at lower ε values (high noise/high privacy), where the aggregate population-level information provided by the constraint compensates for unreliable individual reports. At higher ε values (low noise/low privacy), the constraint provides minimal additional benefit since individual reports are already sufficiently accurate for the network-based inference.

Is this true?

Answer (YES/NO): NO